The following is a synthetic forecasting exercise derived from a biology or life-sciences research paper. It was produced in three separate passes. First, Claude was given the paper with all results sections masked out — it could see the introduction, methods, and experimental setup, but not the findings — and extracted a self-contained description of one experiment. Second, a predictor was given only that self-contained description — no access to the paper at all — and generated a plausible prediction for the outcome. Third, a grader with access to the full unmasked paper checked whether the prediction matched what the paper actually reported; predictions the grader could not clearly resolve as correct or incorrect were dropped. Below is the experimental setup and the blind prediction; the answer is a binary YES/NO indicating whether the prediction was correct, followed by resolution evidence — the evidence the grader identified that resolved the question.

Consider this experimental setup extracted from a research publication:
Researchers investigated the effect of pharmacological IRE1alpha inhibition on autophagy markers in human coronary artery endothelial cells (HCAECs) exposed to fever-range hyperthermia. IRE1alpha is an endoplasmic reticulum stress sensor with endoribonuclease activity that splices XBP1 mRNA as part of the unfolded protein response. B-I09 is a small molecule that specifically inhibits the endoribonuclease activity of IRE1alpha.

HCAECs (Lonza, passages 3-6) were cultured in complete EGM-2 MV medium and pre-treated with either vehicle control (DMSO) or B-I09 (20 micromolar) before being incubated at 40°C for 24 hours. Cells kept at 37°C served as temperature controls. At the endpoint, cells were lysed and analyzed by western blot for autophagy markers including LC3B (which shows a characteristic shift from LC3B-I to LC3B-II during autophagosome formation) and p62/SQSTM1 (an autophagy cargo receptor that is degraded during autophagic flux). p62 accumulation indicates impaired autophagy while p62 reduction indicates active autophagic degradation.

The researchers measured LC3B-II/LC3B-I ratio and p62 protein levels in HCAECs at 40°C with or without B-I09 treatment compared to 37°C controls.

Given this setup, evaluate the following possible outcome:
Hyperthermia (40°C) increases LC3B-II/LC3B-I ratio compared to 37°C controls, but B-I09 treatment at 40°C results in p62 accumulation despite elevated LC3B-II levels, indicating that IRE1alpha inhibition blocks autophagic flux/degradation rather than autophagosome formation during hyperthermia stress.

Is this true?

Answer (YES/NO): NO